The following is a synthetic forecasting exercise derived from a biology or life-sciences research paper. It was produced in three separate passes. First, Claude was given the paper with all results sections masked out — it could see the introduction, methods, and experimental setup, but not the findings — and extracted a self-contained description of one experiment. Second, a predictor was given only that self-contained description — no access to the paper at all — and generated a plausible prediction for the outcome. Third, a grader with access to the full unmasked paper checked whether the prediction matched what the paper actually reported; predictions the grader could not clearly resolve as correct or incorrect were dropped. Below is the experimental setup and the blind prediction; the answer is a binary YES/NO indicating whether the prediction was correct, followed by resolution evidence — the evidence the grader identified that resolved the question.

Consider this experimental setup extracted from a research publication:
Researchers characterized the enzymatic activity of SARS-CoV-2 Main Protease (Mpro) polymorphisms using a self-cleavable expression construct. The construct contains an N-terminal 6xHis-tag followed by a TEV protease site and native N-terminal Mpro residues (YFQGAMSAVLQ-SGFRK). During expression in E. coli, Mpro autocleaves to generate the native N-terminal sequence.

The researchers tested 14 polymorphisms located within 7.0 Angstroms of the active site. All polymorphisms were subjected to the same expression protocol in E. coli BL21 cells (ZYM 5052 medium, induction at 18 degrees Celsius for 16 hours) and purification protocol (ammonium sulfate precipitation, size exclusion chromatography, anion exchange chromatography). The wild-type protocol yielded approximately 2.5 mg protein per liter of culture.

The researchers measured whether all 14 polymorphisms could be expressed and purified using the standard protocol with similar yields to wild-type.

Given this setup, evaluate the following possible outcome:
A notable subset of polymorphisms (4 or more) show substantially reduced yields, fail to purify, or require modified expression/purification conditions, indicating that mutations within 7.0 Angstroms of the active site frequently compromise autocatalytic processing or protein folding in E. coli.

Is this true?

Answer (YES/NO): NO